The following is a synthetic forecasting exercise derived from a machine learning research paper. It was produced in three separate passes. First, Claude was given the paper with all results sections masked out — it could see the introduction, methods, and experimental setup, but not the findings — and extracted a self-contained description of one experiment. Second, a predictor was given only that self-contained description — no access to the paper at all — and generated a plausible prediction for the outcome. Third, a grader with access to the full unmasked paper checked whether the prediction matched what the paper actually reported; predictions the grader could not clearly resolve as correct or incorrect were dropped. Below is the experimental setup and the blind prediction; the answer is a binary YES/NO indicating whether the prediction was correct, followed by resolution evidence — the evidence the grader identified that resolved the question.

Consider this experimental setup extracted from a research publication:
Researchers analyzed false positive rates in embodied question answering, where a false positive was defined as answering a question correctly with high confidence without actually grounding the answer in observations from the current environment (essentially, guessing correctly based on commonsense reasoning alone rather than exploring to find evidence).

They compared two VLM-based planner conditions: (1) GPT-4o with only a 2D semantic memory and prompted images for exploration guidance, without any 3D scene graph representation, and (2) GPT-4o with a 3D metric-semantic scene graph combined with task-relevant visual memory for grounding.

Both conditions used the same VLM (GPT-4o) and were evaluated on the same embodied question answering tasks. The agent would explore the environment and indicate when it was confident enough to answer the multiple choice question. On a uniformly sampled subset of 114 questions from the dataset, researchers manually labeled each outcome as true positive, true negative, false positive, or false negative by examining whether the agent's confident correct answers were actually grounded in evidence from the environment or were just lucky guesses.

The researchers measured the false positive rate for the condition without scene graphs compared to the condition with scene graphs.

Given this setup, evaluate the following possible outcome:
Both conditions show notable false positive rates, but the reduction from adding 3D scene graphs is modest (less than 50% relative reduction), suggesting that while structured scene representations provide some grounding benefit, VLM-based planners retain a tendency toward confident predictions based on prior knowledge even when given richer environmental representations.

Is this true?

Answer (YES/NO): NO